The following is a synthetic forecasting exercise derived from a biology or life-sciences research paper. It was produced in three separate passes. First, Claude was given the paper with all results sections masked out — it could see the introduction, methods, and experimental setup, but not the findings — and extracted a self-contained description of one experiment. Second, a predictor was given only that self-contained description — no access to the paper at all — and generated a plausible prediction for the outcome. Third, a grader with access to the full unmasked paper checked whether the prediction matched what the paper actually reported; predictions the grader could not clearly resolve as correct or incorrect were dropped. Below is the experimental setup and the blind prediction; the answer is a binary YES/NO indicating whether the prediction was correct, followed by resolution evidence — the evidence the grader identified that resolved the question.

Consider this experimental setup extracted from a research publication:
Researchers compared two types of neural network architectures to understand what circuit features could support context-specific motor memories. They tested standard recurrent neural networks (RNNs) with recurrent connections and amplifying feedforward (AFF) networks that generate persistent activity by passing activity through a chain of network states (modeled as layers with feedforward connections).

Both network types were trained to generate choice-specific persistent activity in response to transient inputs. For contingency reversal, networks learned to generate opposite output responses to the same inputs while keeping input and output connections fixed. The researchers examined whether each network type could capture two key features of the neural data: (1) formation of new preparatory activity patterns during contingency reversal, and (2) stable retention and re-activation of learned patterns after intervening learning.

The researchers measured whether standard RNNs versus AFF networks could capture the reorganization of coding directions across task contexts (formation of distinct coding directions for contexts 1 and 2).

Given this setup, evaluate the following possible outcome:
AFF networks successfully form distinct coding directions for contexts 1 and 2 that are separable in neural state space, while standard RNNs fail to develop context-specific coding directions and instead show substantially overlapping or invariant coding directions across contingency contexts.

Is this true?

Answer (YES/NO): YES